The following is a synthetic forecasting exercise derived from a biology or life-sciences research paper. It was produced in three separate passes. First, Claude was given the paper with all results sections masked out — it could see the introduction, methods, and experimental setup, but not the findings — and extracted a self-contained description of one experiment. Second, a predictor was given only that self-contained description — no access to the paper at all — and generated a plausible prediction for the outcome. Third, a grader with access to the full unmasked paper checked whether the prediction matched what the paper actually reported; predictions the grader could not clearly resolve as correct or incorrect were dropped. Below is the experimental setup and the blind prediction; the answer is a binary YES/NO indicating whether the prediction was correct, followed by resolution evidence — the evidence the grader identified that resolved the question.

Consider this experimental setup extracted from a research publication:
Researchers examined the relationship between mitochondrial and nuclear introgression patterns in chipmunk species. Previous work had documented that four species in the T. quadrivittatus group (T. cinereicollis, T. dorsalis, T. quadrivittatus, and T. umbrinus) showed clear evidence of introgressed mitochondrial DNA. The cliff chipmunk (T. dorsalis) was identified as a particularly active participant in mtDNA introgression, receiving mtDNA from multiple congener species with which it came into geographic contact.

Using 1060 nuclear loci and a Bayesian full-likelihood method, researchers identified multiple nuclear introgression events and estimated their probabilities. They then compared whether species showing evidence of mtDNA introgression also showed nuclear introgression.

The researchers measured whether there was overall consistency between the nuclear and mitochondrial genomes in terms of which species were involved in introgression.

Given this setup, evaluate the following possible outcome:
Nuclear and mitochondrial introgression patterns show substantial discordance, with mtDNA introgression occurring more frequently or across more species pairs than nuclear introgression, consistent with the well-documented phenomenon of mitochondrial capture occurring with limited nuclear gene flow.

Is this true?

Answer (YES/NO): NO